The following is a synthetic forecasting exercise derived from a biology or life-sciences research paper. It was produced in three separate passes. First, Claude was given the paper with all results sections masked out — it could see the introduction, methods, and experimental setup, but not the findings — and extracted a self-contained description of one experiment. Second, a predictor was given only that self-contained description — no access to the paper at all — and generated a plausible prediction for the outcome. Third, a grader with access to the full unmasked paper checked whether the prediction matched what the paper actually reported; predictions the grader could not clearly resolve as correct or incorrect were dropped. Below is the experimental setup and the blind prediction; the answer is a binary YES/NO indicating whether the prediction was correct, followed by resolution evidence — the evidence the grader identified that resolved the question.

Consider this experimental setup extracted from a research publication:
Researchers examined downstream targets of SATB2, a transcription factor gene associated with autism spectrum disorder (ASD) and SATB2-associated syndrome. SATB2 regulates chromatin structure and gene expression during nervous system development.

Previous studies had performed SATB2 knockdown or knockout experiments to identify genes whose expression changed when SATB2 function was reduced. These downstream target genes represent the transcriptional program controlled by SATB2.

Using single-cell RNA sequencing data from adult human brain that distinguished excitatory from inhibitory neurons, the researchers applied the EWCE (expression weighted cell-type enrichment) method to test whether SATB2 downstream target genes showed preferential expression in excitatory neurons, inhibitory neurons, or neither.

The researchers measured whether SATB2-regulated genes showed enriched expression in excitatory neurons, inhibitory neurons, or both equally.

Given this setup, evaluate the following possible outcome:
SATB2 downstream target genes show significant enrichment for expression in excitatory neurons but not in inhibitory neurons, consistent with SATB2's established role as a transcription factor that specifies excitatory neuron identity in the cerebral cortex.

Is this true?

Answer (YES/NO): NO